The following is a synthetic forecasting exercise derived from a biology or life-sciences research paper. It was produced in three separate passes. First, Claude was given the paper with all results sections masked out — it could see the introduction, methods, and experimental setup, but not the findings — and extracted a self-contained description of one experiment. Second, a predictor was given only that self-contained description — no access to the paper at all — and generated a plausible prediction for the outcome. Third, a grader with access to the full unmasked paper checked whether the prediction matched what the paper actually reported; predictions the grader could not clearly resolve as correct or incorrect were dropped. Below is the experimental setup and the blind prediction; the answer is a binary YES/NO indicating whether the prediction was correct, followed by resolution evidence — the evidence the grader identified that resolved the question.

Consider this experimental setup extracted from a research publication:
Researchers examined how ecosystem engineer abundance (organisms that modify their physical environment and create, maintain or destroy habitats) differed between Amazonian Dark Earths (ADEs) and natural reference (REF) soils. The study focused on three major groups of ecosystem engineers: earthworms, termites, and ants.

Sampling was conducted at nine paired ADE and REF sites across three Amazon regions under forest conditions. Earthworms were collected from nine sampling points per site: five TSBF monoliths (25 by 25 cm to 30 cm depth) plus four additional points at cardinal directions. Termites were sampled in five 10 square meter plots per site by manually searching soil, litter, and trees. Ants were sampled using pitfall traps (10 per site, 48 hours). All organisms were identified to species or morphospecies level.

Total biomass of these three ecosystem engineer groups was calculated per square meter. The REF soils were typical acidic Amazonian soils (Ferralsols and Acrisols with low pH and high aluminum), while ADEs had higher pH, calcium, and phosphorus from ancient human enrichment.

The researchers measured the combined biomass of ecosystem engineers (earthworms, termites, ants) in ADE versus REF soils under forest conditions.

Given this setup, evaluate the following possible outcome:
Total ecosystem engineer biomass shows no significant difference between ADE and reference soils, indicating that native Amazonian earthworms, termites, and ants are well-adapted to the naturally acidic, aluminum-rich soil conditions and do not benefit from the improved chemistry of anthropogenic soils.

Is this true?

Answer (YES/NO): YES